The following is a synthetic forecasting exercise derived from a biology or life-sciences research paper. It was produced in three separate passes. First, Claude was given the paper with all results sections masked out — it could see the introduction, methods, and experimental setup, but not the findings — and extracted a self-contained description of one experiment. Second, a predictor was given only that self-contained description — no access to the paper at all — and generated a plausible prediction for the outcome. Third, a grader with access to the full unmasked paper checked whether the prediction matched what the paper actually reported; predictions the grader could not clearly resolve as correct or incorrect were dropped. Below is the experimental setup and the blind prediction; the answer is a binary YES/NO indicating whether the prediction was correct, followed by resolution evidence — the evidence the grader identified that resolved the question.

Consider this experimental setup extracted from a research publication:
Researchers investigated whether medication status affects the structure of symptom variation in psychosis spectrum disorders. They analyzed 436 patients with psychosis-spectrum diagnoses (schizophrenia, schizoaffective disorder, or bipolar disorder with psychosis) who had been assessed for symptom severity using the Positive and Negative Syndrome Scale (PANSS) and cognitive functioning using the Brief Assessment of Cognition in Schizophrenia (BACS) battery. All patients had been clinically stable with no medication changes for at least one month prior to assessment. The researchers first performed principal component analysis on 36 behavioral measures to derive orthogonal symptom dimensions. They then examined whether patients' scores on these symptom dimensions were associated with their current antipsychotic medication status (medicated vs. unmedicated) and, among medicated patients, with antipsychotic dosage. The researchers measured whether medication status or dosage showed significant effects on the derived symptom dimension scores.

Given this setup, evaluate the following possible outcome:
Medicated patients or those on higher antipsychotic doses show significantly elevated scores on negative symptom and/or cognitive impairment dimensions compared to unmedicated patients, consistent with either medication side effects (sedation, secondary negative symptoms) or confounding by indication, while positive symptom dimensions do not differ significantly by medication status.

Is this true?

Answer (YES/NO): NO